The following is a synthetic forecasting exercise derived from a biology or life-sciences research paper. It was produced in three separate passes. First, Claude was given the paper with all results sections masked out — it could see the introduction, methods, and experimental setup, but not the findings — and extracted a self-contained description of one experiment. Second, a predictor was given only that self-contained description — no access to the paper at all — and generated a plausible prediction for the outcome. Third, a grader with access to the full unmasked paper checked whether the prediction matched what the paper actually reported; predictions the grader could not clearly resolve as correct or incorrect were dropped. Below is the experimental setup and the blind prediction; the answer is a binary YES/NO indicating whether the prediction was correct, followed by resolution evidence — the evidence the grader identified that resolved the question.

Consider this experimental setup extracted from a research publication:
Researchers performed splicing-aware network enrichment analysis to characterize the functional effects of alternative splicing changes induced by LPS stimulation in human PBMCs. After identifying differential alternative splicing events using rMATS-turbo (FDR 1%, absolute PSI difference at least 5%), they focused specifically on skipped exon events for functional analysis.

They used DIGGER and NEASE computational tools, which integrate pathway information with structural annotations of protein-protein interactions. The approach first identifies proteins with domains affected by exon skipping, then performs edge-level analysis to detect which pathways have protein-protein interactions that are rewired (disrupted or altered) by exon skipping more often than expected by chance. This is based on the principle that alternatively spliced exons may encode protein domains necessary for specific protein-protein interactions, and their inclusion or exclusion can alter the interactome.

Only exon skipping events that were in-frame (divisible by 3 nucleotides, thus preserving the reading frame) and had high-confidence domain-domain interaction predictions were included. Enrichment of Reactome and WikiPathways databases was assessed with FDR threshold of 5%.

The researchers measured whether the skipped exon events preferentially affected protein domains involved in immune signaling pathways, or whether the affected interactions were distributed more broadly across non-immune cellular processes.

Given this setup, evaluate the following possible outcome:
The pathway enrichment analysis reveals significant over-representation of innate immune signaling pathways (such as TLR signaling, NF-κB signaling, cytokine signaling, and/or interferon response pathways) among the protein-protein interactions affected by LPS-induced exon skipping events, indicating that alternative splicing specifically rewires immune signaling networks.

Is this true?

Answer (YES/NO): YES